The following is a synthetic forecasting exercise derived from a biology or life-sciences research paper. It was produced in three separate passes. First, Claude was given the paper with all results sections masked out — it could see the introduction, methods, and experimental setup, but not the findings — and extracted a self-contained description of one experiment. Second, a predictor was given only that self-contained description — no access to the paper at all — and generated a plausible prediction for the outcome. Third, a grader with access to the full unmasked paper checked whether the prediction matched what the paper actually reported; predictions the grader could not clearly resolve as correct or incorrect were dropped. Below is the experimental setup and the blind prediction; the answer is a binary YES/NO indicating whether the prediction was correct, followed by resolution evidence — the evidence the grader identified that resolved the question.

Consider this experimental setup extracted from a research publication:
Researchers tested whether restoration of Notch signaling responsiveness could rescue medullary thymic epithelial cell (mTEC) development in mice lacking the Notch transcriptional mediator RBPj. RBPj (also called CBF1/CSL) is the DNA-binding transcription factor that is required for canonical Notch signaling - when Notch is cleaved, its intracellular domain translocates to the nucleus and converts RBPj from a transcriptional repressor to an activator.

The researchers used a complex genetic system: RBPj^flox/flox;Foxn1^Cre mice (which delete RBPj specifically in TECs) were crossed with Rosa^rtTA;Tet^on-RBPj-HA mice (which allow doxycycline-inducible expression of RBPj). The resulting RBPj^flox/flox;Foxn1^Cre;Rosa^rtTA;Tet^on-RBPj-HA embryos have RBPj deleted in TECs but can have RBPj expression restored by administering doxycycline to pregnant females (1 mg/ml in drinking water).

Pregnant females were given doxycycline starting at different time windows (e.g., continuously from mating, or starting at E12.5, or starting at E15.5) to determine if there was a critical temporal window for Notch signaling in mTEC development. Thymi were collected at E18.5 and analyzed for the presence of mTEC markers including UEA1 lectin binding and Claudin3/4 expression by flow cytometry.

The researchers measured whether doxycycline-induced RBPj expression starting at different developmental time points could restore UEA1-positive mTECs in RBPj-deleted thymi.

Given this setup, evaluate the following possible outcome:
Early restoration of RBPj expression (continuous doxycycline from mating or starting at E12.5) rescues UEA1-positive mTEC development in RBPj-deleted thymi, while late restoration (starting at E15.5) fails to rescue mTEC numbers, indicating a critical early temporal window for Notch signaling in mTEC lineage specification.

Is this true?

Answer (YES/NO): NO